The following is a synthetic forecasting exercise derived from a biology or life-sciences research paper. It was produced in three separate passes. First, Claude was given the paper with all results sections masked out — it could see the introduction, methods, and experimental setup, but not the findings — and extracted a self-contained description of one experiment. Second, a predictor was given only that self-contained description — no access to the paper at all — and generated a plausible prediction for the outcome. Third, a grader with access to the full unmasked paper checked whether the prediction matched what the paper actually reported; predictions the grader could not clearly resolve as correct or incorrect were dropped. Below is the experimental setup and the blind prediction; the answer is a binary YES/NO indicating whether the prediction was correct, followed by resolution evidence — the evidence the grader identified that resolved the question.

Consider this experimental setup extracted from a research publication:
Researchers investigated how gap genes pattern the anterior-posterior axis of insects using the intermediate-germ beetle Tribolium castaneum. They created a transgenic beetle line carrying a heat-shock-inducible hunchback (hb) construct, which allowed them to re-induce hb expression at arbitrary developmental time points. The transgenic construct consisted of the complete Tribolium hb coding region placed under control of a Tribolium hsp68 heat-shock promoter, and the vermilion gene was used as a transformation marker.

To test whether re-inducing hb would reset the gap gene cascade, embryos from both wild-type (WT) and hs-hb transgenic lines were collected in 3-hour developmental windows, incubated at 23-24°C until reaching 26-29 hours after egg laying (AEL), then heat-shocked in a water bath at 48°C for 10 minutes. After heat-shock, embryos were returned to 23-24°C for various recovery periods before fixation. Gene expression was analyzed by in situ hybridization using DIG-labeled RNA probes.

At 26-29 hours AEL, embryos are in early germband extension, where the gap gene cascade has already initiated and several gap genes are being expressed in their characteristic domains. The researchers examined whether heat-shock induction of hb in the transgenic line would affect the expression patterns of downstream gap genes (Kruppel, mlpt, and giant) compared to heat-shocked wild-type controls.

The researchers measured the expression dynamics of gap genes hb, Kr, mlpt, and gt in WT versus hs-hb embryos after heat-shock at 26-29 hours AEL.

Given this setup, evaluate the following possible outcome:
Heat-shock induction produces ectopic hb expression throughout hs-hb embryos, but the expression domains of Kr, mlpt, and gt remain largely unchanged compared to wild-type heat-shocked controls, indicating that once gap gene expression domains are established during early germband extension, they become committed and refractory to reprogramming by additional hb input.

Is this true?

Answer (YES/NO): NO